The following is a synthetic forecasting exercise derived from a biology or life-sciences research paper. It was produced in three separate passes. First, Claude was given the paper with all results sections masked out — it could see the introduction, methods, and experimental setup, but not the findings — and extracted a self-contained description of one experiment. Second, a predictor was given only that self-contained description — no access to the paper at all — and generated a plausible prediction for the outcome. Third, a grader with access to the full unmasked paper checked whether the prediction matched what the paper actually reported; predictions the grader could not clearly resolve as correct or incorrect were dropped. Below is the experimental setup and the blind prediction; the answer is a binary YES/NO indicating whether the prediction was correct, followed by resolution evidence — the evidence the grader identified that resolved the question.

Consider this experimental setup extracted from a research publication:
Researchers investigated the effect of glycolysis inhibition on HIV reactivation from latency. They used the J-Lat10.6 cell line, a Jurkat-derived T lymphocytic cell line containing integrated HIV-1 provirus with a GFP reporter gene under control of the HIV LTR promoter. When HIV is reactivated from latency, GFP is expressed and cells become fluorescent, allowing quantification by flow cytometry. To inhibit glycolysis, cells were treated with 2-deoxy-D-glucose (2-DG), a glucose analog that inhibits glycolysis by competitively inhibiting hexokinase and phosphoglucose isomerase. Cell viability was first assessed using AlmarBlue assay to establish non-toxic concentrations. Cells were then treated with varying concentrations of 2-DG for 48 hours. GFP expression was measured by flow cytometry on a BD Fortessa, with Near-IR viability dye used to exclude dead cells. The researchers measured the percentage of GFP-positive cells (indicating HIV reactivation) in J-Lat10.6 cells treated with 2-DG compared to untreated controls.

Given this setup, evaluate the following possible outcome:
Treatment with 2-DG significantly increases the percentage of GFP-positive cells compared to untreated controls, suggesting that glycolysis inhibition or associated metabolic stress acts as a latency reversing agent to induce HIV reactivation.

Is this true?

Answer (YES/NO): NO